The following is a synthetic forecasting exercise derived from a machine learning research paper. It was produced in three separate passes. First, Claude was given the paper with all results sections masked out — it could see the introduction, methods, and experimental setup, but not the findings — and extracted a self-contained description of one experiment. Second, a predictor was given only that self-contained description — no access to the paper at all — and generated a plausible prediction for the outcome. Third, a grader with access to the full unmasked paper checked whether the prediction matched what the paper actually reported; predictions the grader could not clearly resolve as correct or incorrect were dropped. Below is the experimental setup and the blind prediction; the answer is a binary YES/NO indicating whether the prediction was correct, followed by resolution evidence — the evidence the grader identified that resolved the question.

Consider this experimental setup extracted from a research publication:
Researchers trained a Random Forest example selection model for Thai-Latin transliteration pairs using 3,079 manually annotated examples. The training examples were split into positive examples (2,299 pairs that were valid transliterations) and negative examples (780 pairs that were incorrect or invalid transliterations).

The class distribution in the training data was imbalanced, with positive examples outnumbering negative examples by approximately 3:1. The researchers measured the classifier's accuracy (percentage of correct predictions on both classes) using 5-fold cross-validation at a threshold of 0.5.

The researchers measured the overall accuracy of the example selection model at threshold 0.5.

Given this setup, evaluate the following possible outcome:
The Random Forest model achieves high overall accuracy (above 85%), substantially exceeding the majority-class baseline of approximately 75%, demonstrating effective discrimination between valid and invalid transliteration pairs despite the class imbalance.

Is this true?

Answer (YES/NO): YES